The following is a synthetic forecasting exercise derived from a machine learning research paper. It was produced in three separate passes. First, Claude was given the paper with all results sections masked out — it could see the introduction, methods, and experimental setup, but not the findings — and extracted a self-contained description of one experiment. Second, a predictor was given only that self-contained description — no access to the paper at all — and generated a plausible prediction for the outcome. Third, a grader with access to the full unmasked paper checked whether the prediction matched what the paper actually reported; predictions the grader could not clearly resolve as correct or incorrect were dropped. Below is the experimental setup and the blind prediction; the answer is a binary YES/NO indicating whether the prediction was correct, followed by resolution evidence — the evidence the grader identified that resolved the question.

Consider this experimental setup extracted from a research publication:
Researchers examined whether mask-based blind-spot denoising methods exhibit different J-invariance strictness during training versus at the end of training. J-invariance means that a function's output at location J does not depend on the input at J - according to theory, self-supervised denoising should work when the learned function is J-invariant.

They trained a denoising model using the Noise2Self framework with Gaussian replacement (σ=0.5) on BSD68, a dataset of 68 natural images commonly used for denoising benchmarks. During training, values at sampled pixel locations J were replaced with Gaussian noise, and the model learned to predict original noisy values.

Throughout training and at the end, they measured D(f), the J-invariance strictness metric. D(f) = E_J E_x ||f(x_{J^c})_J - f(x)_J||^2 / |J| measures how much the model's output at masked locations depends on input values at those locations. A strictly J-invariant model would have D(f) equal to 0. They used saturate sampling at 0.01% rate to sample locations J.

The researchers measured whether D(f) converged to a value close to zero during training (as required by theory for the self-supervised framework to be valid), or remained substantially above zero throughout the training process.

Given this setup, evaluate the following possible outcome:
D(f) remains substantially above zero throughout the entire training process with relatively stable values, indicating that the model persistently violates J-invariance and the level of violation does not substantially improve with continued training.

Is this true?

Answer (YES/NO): YES